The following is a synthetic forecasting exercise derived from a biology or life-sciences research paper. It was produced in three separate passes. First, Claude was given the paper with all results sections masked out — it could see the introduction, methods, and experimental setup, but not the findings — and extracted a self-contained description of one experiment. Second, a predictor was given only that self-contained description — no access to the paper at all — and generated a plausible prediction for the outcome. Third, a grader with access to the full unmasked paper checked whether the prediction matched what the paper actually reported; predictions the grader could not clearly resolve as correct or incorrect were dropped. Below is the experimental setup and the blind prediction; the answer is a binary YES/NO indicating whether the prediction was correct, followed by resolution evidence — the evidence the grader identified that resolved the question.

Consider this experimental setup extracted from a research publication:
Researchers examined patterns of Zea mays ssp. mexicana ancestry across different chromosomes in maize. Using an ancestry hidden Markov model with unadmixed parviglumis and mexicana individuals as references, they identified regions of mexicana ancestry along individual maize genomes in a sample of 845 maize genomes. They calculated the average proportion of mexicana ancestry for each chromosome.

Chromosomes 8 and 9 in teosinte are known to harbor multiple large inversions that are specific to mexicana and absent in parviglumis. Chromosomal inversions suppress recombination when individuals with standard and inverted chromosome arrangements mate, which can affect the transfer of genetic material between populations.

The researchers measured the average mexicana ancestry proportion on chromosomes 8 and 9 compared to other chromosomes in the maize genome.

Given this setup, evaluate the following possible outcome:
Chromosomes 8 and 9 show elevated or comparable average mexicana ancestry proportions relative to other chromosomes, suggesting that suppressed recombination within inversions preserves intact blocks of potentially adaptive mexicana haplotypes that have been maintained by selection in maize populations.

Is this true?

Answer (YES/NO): NO